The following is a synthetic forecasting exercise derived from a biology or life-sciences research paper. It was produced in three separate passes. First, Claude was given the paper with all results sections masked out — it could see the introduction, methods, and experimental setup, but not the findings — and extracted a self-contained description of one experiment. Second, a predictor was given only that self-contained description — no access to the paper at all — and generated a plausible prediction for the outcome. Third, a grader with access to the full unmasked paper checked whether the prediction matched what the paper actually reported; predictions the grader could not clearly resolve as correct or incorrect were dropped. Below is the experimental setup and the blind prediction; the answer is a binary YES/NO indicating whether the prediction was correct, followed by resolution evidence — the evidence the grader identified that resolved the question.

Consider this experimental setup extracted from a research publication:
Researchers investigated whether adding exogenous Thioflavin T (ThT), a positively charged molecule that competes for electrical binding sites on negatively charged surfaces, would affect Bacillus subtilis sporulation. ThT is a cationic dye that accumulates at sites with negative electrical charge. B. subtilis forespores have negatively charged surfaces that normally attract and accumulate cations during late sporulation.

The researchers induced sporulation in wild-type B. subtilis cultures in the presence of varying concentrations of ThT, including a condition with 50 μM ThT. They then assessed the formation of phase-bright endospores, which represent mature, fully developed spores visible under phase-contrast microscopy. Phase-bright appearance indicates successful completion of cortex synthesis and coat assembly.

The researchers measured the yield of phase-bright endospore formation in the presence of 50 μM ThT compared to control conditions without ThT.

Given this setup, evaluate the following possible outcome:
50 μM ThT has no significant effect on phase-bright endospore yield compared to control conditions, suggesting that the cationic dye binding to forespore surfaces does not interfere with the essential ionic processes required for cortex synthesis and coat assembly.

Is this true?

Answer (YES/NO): NO